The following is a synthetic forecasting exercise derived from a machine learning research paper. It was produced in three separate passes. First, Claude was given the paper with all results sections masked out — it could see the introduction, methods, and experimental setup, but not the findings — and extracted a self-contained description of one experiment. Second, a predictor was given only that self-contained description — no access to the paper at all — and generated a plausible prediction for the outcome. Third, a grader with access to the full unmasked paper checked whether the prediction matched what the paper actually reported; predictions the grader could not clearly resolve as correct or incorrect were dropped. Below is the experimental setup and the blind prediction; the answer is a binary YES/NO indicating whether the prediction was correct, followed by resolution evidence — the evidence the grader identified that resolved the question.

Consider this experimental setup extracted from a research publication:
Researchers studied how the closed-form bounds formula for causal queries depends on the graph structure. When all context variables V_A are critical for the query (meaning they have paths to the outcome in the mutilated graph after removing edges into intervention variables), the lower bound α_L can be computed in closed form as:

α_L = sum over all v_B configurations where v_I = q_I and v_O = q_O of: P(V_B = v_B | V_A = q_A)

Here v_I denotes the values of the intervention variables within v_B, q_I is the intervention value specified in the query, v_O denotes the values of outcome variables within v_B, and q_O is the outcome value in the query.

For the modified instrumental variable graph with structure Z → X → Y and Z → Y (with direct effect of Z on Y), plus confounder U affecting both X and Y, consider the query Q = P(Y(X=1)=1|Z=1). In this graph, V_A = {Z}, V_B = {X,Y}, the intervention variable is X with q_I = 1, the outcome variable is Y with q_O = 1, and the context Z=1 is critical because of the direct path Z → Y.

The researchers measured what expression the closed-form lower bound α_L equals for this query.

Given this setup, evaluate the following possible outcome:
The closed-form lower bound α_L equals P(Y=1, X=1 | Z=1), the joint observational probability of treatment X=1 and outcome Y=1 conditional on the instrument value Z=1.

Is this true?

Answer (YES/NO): YES